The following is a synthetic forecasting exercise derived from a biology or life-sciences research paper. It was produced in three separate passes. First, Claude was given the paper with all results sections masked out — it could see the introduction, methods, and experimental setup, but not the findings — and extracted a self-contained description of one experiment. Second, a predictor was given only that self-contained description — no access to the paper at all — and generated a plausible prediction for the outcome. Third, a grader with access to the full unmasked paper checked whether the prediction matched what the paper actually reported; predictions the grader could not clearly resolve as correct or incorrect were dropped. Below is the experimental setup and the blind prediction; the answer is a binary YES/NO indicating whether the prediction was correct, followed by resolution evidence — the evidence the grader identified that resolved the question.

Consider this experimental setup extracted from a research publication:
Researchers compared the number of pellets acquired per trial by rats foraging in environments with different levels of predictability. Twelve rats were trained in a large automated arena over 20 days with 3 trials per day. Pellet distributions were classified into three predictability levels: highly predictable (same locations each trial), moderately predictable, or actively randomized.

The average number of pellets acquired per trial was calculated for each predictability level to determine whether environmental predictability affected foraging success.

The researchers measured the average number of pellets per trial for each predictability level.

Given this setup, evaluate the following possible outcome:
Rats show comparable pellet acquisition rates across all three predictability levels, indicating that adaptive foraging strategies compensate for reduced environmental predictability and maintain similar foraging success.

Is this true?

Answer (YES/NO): YES